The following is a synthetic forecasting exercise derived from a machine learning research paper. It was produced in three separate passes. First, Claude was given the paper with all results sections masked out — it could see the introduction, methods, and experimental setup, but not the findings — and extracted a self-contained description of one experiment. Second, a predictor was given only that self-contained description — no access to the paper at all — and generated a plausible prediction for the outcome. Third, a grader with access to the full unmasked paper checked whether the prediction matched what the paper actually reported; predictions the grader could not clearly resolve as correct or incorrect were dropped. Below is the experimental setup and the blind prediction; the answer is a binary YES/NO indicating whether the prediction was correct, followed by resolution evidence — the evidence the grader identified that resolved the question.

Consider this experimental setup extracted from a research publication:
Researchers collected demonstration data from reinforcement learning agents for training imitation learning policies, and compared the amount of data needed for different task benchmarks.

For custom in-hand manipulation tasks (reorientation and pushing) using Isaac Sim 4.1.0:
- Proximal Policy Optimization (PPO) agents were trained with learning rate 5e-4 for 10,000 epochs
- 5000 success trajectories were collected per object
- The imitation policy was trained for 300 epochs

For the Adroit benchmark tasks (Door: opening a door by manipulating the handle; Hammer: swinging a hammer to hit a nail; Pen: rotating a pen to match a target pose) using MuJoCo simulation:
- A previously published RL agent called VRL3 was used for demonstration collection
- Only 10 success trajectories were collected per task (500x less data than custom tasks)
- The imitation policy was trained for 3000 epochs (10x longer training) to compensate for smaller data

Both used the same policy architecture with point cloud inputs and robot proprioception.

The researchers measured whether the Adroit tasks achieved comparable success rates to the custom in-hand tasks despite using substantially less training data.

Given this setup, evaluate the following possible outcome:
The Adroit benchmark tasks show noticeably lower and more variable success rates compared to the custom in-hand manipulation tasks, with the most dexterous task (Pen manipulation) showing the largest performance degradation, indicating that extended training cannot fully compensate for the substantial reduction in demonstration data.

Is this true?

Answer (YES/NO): NO